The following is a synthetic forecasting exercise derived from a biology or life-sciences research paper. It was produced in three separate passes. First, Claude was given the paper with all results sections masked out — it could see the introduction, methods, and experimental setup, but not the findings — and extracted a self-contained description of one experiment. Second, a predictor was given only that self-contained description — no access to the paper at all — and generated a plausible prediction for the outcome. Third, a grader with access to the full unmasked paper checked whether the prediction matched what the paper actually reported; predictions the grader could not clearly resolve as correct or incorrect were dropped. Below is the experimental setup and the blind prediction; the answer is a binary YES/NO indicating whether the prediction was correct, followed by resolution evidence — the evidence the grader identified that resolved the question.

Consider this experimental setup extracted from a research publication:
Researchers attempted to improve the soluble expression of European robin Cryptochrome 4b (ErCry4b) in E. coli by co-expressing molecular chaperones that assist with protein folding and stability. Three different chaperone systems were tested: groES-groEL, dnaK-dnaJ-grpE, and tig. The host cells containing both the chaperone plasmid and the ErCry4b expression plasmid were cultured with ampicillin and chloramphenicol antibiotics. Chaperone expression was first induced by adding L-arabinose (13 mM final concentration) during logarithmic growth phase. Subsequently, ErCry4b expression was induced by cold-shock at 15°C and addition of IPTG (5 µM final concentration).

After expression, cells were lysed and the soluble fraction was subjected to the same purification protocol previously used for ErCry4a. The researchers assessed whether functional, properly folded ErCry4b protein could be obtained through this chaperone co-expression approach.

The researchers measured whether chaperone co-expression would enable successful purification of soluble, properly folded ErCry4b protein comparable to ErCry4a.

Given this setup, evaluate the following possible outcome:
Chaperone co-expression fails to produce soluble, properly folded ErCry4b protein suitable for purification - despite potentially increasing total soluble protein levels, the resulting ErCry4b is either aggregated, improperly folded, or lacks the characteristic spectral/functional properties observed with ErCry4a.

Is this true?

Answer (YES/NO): YES